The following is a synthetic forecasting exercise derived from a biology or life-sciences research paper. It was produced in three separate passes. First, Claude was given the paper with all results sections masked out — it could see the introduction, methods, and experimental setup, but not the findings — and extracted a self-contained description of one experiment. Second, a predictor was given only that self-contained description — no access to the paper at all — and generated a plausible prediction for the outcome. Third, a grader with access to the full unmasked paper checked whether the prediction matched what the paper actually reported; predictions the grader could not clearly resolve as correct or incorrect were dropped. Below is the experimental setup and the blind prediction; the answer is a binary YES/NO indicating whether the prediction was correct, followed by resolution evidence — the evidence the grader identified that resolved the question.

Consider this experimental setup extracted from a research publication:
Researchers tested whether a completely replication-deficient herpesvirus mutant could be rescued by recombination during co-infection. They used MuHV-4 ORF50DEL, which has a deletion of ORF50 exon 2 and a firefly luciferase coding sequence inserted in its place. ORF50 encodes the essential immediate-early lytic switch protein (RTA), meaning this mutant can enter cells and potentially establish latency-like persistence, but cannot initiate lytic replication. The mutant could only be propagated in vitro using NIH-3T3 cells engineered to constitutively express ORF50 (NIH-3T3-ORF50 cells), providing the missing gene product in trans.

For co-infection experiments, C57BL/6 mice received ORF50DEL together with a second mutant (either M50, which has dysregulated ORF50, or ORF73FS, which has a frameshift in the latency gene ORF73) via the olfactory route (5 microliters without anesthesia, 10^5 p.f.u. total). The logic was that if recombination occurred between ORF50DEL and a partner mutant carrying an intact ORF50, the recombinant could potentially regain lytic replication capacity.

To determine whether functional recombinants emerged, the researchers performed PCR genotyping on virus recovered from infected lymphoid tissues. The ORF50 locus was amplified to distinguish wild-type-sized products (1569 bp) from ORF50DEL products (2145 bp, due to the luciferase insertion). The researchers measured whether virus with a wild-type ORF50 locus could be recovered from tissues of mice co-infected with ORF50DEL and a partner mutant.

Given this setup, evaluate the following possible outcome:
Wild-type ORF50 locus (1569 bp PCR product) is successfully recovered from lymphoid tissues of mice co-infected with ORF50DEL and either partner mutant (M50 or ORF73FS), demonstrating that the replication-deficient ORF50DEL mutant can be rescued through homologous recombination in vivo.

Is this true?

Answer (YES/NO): YES